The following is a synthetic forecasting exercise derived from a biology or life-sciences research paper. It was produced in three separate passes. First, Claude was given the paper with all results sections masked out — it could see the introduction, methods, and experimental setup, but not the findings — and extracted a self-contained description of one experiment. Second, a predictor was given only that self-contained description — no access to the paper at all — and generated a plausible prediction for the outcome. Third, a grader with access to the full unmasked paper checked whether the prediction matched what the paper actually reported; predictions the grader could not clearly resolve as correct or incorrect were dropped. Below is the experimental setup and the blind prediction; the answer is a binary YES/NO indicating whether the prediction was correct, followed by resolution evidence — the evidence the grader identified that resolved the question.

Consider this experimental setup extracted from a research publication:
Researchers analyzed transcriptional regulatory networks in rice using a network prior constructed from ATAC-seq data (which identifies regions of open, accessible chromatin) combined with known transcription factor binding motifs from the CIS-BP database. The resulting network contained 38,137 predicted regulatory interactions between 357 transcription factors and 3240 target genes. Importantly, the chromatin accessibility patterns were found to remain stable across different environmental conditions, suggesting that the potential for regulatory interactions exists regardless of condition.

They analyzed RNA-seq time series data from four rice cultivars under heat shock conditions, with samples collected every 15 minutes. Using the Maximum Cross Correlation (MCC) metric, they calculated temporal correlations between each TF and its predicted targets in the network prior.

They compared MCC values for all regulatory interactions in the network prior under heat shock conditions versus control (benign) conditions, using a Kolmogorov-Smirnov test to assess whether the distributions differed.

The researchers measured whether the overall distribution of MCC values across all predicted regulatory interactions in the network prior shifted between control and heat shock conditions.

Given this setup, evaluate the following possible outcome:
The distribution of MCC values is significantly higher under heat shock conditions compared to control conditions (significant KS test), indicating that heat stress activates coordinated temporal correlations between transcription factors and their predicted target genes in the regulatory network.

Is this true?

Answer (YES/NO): YES